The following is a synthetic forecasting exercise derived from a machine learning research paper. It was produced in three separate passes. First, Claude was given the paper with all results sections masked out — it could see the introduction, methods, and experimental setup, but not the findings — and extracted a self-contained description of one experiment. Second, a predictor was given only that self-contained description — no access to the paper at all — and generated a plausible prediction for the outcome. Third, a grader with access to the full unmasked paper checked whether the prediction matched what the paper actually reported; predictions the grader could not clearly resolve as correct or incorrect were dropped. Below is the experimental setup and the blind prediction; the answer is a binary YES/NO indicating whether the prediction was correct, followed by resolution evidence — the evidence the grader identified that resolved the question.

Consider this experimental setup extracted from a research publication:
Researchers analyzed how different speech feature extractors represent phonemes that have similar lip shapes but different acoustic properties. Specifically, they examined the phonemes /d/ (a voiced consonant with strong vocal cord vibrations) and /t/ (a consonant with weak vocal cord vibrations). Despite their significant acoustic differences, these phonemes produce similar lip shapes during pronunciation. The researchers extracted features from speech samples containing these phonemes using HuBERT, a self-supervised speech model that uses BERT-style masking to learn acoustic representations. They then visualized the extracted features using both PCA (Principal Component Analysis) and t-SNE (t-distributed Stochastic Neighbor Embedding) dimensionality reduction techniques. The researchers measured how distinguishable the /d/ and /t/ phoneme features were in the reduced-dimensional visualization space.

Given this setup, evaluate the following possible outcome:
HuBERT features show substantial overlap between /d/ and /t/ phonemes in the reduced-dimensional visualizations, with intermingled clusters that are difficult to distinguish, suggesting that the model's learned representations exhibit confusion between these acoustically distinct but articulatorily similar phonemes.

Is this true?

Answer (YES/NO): NO